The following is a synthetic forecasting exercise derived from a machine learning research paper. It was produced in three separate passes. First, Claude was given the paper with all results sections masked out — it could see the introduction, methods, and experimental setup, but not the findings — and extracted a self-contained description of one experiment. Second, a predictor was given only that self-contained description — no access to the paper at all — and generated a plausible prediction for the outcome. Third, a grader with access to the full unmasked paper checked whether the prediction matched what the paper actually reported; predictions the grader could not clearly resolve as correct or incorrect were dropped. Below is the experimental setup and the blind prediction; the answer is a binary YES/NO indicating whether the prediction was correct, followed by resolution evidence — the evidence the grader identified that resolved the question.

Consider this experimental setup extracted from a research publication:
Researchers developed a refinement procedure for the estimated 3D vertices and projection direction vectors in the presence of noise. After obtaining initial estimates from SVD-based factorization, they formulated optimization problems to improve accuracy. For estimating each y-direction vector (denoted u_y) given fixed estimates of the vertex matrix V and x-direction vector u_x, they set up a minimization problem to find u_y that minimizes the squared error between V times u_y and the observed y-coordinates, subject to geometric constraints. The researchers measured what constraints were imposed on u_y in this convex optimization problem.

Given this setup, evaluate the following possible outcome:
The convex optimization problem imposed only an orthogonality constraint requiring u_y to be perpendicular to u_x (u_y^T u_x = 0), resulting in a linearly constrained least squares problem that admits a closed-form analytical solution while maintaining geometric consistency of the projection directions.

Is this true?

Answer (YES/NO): NO